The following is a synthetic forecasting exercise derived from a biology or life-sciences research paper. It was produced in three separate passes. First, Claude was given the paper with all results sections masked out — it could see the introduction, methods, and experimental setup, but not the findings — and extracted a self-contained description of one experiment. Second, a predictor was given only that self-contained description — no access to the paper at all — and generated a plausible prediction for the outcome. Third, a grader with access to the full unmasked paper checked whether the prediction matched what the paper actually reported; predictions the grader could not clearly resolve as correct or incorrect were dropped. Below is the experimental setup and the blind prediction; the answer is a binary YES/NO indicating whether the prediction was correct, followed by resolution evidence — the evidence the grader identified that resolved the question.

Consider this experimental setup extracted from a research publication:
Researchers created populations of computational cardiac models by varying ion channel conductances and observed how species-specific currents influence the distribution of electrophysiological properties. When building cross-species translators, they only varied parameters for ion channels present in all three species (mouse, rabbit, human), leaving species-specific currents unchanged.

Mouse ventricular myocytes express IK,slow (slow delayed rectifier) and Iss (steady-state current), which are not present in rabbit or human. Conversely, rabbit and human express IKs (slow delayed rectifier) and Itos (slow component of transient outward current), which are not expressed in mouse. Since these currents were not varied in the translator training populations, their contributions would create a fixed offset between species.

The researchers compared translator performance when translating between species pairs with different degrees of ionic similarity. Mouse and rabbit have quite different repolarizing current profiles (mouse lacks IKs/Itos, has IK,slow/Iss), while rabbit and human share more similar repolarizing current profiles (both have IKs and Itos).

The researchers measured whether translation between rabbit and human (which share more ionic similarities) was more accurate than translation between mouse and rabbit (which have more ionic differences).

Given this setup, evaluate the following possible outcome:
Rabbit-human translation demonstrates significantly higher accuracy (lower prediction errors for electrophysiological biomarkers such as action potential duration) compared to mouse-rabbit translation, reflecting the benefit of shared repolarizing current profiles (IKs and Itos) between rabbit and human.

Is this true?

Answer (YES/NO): YES